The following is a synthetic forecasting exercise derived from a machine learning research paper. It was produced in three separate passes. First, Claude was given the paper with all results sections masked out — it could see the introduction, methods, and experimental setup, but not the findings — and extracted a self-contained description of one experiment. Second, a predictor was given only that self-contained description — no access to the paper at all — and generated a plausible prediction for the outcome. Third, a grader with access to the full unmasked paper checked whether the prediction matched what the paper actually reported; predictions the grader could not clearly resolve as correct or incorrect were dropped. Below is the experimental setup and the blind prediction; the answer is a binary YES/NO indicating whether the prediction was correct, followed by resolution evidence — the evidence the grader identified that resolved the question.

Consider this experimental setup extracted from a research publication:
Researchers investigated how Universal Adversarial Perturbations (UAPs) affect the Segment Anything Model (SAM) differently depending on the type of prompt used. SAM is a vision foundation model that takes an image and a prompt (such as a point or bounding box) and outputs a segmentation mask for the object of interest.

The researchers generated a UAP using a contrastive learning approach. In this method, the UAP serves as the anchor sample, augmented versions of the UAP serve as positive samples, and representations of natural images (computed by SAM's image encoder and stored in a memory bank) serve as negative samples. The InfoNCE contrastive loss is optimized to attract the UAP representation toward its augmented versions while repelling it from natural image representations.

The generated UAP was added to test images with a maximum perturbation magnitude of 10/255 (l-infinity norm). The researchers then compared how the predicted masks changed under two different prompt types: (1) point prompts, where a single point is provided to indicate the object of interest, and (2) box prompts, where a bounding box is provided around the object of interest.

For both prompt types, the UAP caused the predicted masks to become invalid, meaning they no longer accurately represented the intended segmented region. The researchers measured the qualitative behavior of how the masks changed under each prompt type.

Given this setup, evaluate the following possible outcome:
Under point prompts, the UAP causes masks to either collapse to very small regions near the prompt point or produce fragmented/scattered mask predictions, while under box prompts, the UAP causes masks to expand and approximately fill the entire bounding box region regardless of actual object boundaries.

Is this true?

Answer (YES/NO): NO